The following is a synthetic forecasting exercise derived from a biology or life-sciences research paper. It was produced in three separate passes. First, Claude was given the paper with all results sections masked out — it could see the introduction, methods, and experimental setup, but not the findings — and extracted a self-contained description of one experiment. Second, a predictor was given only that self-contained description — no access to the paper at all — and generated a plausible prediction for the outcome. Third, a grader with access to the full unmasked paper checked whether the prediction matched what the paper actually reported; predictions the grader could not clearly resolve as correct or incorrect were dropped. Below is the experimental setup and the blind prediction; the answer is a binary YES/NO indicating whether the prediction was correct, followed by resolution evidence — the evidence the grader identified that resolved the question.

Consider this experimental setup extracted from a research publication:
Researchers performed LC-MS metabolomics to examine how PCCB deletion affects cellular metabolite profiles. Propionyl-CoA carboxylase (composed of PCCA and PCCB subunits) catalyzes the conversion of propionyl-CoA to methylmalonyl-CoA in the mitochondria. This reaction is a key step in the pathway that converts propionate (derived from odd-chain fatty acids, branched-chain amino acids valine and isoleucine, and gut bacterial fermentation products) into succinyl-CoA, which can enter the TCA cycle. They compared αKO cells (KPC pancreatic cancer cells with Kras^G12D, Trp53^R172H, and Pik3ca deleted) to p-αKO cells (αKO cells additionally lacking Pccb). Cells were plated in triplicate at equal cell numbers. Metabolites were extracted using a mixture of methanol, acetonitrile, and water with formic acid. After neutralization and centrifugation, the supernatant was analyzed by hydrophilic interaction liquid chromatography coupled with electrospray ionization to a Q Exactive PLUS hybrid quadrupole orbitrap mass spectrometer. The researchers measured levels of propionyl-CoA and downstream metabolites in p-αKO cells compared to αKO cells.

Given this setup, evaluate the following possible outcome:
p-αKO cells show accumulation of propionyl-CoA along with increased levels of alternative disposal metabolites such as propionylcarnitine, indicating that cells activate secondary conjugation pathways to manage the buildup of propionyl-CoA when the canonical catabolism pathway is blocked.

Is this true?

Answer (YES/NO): NO